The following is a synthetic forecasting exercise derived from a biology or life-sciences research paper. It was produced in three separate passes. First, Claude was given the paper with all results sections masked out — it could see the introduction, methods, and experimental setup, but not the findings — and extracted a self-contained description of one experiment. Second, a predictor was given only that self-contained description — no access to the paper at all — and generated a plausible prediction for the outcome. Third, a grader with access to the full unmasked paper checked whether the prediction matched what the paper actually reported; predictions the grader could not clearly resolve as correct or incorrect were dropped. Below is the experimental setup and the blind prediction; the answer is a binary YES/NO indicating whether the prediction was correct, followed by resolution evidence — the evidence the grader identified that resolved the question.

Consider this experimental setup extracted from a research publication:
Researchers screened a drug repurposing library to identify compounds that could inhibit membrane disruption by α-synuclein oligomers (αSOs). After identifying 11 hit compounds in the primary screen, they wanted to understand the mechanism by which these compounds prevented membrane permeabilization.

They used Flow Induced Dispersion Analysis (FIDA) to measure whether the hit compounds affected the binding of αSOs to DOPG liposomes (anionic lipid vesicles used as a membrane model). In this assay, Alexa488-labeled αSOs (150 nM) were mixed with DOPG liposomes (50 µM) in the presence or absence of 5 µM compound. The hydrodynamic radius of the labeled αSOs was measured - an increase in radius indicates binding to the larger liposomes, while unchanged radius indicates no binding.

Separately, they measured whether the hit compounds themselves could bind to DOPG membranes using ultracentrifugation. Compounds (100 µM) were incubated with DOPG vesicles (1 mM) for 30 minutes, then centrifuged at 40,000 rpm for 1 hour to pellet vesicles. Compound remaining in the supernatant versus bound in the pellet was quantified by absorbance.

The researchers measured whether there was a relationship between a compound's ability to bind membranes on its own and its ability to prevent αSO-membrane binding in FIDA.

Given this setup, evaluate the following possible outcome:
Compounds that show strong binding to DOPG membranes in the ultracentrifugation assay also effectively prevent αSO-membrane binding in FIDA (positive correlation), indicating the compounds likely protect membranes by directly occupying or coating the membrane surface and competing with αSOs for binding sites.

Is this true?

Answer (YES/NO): YES